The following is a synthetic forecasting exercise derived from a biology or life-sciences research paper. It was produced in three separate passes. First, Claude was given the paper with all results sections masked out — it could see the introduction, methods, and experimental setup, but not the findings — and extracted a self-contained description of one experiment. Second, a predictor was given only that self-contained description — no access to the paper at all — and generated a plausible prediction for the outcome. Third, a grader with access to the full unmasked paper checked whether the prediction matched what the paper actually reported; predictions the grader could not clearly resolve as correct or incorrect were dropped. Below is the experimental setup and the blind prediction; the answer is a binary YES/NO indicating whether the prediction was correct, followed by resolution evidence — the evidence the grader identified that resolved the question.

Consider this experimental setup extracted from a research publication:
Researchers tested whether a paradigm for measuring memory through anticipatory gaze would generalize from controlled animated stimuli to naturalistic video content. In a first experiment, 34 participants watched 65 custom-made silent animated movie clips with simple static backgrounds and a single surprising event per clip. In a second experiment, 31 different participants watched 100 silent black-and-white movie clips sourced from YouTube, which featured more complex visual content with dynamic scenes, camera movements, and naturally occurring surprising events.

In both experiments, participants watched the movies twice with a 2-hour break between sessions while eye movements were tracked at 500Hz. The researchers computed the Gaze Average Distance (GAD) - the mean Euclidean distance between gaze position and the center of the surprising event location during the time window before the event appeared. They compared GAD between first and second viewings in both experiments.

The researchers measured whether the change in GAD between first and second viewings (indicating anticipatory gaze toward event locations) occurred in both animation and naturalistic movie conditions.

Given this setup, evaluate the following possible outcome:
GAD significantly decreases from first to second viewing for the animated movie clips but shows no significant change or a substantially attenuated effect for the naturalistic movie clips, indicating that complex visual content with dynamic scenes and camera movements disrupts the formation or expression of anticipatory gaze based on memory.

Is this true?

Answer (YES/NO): NO